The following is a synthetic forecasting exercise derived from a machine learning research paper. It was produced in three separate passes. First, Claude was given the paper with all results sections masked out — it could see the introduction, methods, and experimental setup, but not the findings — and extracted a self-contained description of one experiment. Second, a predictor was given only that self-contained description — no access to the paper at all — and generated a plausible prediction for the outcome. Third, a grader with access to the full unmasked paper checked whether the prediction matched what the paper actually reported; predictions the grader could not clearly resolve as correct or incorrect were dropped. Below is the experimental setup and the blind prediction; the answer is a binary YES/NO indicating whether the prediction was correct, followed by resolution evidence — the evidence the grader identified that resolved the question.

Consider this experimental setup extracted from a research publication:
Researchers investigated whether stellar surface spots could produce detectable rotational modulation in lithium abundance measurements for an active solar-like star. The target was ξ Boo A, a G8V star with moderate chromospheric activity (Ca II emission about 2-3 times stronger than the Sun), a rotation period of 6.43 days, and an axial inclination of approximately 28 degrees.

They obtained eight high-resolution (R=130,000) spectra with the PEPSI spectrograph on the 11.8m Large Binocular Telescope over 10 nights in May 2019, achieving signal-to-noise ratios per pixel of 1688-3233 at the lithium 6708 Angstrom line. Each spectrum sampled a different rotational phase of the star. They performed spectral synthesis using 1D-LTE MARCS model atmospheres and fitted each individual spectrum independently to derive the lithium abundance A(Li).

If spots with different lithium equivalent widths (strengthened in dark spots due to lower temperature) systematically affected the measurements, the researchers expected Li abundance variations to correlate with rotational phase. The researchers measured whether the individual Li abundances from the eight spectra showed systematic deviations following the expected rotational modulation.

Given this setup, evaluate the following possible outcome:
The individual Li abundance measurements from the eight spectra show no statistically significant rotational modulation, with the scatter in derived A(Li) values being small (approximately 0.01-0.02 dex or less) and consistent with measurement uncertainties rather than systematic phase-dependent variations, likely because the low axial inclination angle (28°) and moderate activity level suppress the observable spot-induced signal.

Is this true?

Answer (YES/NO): YES